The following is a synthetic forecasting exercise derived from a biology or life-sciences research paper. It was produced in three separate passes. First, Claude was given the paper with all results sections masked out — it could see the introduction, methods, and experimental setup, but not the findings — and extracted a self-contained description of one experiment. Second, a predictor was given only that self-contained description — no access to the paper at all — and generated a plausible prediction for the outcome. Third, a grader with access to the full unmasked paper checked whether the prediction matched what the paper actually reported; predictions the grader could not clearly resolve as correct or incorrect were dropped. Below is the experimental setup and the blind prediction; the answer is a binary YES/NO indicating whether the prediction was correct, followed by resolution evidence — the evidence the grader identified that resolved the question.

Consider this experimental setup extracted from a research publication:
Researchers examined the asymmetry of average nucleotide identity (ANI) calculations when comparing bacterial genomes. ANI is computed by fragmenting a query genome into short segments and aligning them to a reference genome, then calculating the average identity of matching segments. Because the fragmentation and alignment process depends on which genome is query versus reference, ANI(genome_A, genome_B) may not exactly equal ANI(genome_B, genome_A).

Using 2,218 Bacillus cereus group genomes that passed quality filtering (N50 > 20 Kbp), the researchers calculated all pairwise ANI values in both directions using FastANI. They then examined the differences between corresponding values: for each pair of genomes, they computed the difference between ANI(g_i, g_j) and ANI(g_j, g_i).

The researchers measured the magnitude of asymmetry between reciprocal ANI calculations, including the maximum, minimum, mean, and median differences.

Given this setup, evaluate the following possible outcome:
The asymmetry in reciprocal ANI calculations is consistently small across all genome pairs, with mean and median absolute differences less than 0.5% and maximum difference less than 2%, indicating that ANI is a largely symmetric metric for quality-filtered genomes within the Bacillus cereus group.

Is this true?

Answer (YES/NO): YES